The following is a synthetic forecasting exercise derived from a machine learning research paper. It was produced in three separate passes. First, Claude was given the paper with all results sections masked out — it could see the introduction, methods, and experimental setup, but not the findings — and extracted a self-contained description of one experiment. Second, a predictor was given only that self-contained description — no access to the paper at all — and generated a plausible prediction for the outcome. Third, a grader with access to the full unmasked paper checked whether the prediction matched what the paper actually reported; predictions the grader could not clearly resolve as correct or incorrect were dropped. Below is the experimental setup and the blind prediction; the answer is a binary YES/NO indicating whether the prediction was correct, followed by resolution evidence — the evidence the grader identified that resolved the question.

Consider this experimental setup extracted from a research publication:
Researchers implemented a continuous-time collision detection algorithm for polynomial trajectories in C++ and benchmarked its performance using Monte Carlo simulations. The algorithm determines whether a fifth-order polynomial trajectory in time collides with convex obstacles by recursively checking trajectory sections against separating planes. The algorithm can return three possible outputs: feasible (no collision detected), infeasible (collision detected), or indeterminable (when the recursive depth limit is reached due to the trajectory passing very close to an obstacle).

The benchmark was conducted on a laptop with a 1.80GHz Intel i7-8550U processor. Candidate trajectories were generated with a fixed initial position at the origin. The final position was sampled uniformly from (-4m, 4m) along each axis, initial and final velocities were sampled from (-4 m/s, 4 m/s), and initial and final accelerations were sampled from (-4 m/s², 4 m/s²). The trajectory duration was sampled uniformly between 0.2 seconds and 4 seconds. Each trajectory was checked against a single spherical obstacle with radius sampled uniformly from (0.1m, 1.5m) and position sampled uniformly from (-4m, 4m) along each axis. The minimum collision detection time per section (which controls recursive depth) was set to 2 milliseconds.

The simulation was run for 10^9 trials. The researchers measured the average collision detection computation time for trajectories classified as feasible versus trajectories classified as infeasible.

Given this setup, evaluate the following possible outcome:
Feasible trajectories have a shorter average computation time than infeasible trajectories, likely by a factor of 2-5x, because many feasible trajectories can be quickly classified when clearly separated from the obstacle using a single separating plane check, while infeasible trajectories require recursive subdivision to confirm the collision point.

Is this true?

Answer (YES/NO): NO